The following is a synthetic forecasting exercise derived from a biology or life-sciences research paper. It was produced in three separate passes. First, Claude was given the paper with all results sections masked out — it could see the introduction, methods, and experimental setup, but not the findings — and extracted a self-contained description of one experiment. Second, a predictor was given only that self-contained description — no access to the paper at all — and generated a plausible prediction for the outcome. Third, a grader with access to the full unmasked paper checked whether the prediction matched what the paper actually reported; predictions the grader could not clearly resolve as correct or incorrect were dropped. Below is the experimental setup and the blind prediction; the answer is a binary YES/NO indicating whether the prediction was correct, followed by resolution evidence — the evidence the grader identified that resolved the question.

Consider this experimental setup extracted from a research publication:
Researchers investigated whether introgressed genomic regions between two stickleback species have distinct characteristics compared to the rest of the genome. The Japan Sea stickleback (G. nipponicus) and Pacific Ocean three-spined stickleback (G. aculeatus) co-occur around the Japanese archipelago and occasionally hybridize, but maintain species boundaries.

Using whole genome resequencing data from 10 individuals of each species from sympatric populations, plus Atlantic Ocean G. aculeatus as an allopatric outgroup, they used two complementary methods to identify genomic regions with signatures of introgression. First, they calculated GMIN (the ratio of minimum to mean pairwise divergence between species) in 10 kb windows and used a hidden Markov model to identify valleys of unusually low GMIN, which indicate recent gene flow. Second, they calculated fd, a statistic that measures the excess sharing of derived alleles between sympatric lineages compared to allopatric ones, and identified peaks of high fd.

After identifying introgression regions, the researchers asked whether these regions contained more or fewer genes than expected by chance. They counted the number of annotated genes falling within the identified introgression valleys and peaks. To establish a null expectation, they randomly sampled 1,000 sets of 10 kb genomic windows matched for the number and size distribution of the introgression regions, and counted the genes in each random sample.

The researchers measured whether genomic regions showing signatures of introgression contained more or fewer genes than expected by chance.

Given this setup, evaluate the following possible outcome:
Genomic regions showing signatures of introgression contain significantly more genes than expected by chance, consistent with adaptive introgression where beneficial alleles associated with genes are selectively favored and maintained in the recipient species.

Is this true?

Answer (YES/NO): YES